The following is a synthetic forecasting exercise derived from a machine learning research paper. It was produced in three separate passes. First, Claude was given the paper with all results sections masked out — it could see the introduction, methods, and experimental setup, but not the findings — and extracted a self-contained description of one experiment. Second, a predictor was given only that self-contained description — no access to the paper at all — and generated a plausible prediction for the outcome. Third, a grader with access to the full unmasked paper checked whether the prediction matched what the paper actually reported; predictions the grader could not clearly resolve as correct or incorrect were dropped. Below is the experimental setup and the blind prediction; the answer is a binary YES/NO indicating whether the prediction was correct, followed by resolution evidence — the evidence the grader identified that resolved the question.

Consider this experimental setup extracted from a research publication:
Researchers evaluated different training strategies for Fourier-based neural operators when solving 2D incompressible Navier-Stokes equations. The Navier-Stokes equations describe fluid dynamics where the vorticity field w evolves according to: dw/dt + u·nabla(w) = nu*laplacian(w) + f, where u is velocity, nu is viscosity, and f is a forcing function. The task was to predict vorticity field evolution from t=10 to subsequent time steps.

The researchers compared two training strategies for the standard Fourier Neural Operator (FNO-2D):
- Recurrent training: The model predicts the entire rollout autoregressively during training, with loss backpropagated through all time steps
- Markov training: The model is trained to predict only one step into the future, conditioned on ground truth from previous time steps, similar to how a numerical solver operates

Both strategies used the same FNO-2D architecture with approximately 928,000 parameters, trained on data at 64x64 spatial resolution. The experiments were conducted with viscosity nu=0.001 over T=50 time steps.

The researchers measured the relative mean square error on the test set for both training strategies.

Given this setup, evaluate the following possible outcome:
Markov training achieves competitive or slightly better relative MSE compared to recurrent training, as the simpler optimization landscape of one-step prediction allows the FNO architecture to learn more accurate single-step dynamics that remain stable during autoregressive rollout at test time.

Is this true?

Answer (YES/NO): NO